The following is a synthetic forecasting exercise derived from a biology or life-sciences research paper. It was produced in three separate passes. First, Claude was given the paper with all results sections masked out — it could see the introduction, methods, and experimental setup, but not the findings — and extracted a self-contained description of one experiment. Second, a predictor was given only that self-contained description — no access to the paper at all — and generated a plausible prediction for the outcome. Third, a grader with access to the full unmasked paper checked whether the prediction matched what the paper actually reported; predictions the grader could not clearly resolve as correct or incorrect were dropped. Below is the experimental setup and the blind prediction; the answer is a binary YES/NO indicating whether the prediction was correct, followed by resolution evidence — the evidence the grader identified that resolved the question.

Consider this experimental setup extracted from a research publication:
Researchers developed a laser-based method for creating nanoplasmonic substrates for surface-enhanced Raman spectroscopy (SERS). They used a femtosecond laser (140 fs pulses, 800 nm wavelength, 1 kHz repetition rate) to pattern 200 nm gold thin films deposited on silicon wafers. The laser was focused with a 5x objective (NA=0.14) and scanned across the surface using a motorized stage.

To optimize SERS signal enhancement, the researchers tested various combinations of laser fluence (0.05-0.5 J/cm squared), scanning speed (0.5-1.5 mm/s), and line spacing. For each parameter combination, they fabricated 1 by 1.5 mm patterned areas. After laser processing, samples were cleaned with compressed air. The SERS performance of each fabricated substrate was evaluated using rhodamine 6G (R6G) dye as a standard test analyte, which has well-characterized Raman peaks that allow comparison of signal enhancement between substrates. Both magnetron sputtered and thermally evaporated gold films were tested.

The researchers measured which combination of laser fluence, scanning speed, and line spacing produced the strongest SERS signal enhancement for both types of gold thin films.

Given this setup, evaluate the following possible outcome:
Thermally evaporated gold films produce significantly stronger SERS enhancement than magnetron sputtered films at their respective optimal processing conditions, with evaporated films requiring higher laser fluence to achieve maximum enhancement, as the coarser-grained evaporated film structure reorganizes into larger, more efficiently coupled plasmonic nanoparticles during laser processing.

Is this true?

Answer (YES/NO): NO